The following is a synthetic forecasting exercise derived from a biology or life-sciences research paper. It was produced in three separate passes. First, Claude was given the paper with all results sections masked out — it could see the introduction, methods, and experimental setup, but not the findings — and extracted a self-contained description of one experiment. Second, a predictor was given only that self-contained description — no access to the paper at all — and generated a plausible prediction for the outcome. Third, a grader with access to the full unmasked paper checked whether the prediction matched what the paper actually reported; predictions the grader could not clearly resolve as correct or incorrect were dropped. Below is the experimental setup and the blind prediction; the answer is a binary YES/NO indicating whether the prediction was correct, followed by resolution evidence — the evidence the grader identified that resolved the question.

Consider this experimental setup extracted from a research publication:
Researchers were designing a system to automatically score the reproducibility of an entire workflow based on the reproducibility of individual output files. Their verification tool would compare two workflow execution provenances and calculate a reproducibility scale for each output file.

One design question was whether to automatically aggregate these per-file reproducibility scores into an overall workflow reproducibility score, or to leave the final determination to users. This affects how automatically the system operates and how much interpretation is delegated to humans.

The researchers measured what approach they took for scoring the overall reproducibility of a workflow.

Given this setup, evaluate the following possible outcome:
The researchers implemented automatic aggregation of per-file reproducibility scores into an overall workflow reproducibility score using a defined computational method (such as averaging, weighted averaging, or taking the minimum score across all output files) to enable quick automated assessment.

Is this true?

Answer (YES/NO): NO